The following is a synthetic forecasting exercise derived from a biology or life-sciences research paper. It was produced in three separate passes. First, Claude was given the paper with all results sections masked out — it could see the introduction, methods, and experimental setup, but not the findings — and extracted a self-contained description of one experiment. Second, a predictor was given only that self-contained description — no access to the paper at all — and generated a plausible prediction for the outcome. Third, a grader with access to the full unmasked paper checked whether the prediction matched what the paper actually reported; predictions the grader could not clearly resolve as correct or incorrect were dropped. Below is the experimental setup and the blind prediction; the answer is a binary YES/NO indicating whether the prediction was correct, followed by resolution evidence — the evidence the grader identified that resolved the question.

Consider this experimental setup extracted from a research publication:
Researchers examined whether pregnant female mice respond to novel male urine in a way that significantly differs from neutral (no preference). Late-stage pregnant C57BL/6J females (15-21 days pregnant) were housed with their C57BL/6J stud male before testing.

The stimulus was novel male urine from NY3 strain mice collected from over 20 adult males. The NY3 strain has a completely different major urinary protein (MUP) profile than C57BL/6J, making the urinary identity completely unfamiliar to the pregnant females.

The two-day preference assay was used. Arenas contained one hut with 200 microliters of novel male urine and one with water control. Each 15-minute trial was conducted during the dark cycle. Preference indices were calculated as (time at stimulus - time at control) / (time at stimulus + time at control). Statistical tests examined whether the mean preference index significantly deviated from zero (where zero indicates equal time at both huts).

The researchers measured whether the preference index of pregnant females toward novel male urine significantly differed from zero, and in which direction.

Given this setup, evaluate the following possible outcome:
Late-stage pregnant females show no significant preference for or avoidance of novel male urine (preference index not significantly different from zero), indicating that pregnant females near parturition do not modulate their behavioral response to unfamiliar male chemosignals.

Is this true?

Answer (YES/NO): NO